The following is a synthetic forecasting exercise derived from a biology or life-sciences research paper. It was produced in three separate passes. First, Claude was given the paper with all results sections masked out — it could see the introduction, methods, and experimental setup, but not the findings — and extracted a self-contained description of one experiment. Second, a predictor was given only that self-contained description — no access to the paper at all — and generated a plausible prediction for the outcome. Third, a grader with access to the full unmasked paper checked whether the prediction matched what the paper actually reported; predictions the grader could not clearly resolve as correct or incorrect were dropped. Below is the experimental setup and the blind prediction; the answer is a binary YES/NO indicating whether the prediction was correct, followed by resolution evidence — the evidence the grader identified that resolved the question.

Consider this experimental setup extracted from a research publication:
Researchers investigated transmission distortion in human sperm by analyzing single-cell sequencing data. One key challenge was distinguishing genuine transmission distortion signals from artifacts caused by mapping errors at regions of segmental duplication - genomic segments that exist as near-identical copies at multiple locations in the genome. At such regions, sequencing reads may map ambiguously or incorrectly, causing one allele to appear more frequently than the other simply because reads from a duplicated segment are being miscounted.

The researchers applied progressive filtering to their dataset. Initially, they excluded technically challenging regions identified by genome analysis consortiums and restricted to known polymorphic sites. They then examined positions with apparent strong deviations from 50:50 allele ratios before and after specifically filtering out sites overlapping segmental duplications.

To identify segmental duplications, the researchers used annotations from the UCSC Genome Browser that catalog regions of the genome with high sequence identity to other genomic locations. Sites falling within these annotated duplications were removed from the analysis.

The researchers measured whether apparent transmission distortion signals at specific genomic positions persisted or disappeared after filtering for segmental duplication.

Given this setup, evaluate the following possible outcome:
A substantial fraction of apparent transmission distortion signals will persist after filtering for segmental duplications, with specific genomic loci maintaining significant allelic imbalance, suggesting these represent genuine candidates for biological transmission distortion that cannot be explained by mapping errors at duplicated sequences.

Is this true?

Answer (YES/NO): NO